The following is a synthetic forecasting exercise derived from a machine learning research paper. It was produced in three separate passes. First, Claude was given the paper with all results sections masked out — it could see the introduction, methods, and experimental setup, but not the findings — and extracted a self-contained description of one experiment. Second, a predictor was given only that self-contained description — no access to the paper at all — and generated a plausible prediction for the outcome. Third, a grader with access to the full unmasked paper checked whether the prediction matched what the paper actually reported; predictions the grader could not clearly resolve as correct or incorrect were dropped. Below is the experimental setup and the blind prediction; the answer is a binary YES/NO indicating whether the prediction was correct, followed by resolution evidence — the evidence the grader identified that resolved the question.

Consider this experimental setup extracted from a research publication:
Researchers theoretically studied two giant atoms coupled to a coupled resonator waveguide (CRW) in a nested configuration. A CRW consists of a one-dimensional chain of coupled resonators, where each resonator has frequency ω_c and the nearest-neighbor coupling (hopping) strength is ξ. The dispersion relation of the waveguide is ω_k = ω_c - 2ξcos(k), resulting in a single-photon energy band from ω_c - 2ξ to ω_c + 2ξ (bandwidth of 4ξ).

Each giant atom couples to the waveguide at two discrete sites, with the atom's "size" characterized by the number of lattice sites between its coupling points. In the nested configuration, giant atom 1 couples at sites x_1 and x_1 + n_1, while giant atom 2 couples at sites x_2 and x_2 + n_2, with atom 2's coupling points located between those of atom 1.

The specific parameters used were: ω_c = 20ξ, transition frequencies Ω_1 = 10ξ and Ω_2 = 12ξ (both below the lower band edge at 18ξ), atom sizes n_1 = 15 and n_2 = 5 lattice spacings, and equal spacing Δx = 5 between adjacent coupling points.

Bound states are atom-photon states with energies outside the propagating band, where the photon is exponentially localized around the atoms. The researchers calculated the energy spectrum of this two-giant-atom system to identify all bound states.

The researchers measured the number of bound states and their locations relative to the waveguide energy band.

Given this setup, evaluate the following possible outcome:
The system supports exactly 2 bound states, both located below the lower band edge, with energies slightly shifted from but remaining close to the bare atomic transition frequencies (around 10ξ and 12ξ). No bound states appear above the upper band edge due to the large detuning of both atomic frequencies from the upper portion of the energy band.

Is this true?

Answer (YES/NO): NO